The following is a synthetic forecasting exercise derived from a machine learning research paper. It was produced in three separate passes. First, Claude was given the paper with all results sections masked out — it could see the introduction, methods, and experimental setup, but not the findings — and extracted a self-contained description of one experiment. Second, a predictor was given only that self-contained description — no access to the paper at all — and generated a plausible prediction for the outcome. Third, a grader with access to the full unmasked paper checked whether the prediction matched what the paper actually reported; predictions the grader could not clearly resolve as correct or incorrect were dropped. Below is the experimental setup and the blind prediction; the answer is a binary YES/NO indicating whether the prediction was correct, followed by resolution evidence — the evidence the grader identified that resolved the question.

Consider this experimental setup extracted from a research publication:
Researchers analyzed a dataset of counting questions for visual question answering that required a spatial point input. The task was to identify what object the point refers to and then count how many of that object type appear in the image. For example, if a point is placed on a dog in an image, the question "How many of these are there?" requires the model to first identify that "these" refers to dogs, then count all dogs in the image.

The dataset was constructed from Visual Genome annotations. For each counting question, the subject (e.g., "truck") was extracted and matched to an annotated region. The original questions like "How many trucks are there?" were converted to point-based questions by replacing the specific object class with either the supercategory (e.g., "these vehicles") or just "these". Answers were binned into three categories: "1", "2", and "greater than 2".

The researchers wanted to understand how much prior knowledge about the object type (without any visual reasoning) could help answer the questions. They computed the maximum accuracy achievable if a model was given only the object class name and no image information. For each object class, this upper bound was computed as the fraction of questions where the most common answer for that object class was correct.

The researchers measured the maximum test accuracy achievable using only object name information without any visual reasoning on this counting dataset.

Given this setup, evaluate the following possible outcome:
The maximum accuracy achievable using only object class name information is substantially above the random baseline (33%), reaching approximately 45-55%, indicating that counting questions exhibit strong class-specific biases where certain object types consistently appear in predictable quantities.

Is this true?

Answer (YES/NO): NO